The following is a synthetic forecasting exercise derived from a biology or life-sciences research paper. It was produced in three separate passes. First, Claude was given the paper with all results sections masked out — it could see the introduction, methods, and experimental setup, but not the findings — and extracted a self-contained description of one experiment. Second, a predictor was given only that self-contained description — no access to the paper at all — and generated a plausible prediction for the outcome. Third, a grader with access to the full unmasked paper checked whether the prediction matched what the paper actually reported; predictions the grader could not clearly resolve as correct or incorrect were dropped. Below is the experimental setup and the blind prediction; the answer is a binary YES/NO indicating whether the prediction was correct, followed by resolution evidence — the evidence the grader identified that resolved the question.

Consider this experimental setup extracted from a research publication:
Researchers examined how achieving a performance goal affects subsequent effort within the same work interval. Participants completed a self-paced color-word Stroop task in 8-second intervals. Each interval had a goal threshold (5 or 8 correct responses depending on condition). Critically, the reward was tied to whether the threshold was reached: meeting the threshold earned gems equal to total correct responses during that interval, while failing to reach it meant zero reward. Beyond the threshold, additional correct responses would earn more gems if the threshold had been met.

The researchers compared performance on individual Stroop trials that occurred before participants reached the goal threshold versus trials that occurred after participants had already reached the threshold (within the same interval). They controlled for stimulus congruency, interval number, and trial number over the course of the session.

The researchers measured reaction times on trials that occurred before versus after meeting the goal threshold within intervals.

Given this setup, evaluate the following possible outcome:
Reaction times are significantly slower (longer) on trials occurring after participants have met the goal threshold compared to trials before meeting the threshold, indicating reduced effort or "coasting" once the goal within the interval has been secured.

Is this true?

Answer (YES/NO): NO